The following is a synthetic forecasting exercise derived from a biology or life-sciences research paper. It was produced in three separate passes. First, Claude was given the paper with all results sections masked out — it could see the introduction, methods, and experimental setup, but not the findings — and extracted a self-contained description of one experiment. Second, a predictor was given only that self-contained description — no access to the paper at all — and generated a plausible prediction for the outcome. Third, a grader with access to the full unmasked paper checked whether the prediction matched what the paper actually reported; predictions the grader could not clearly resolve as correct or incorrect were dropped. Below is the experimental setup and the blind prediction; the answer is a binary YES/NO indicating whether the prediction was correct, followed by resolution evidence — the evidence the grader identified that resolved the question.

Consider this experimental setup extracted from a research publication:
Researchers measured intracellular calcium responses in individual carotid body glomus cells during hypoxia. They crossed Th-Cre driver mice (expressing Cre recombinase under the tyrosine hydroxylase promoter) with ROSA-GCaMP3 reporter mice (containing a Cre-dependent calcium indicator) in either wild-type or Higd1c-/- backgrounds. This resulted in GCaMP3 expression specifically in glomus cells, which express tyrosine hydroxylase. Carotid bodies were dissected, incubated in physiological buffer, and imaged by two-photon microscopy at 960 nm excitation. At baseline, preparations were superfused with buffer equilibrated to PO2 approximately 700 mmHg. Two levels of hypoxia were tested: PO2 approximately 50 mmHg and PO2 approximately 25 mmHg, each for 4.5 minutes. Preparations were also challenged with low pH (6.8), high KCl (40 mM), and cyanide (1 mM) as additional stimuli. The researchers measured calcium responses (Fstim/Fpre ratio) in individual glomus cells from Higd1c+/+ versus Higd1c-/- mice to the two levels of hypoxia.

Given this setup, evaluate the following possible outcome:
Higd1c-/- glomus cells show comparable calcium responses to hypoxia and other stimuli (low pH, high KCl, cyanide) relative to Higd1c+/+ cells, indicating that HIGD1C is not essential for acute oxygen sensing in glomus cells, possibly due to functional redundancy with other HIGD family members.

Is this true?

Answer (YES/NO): NO